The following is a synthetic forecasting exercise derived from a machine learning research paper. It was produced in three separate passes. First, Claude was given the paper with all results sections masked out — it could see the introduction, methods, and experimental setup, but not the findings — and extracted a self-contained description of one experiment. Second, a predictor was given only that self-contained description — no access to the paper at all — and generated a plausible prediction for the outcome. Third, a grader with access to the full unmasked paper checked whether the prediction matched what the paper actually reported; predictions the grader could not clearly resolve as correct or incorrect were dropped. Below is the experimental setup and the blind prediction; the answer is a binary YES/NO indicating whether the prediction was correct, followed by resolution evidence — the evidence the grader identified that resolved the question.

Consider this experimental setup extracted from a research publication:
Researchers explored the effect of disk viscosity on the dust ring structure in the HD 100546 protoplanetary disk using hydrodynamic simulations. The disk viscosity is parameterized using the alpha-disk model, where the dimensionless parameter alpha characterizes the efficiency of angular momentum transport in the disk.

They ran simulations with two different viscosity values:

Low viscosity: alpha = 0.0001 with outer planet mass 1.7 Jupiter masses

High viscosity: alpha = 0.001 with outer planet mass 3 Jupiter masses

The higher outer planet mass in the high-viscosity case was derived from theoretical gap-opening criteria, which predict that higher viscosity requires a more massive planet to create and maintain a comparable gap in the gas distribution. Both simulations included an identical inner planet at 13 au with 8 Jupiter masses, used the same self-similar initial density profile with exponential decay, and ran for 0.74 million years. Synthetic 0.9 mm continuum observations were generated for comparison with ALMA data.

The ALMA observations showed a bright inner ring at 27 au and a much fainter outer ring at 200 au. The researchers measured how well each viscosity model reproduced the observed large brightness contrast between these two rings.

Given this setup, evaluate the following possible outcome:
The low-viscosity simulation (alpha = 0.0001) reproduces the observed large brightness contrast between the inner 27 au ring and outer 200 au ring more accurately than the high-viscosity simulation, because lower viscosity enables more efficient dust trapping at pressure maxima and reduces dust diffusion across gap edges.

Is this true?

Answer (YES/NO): NO